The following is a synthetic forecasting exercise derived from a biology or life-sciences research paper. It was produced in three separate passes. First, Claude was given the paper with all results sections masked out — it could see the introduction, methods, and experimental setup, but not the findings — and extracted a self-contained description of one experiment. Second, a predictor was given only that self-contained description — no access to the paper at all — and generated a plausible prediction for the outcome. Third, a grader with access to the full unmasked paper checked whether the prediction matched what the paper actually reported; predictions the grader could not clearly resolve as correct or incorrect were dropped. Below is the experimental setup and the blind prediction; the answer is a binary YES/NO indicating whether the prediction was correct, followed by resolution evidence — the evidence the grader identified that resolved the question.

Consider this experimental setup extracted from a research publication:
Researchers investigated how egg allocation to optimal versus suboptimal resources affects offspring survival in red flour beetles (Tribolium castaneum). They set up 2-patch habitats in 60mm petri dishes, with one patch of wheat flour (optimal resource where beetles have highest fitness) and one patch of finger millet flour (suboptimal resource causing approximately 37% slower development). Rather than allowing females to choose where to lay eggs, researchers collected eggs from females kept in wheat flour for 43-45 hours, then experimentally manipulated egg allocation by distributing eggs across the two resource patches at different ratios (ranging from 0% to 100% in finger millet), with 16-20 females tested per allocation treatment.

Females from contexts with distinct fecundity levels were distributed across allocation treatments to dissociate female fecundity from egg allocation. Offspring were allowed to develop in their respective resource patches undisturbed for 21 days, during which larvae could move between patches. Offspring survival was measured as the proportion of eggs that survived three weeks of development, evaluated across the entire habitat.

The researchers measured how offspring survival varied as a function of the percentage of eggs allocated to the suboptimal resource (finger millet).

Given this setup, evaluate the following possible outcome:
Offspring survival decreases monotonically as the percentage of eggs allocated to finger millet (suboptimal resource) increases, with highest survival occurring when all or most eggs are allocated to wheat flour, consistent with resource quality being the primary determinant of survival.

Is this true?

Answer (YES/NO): NO